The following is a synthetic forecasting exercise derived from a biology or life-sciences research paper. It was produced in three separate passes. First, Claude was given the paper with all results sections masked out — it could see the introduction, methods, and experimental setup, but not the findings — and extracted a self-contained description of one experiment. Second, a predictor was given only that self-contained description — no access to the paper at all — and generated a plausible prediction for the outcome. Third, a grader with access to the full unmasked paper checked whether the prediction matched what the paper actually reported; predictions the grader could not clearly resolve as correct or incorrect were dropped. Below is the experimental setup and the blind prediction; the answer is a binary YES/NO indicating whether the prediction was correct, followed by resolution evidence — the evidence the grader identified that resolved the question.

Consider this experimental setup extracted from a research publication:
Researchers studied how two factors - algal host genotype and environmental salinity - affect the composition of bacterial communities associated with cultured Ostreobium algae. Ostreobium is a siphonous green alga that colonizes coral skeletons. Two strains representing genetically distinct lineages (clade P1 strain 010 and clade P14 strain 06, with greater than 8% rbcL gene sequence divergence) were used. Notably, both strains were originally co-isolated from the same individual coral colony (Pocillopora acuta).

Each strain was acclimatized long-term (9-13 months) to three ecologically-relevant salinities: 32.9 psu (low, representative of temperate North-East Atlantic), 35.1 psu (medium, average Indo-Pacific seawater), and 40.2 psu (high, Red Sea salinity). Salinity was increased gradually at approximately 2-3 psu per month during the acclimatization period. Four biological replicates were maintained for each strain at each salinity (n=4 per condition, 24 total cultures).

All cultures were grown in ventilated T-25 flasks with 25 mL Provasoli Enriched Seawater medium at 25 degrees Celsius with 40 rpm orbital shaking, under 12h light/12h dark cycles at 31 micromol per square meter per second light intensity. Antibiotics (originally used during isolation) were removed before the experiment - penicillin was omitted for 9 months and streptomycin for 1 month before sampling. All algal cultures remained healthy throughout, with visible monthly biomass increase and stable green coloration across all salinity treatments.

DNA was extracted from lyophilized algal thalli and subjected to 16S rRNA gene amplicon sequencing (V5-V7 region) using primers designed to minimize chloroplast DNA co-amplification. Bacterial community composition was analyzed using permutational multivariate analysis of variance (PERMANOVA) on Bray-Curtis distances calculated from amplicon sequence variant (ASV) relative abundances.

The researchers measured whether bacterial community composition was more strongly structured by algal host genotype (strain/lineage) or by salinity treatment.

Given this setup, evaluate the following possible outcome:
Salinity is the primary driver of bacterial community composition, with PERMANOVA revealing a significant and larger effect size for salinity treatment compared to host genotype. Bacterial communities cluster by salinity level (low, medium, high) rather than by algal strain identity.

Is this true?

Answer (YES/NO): NO